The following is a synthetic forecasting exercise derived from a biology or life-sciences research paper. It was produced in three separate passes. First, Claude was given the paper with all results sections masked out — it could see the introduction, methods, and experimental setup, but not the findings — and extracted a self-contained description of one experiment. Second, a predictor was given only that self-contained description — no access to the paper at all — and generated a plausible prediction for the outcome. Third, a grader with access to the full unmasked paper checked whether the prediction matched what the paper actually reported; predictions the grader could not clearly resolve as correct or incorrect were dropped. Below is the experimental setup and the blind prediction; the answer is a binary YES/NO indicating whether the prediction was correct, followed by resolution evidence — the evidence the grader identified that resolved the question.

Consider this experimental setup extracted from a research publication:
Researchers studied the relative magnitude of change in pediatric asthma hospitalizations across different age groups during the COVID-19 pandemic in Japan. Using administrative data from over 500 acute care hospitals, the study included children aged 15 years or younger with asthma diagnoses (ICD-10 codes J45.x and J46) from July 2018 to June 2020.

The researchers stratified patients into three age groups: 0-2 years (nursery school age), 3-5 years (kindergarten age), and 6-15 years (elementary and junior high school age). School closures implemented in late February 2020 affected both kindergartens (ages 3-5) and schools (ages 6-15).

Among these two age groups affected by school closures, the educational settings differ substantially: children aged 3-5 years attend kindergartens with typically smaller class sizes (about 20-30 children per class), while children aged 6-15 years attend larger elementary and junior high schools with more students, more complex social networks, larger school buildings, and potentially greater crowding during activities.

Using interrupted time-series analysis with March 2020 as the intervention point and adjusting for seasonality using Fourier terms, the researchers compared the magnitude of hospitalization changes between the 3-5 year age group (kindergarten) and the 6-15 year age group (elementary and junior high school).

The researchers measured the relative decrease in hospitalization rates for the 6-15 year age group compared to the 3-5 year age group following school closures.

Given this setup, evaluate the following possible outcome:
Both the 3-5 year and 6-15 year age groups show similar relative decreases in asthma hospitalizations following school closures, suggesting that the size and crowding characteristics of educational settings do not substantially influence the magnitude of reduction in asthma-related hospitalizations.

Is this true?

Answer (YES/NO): NO